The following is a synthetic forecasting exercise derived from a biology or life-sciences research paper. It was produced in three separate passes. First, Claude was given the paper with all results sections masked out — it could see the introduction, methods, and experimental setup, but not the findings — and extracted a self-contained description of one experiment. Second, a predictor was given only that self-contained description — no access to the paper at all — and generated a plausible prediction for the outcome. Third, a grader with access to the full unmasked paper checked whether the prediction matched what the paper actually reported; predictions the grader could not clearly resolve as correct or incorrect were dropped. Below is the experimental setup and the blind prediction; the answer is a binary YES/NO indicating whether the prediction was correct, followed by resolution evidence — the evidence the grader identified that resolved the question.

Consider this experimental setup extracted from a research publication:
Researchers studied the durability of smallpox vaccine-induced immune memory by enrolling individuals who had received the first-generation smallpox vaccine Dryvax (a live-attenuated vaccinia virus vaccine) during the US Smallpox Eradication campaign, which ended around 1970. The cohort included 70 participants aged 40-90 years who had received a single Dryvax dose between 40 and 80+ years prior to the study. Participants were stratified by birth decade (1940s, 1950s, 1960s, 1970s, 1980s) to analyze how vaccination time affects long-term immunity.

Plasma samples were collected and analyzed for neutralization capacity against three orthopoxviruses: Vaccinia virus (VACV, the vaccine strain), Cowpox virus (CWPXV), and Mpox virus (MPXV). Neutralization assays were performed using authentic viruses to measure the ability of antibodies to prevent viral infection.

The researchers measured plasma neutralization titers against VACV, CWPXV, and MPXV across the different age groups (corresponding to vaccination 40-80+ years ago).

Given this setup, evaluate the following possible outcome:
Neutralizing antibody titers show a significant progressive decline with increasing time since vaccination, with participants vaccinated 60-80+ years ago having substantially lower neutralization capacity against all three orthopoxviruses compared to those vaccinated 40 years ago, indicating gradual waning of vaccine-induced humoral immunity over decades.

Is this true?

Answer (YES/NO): NO